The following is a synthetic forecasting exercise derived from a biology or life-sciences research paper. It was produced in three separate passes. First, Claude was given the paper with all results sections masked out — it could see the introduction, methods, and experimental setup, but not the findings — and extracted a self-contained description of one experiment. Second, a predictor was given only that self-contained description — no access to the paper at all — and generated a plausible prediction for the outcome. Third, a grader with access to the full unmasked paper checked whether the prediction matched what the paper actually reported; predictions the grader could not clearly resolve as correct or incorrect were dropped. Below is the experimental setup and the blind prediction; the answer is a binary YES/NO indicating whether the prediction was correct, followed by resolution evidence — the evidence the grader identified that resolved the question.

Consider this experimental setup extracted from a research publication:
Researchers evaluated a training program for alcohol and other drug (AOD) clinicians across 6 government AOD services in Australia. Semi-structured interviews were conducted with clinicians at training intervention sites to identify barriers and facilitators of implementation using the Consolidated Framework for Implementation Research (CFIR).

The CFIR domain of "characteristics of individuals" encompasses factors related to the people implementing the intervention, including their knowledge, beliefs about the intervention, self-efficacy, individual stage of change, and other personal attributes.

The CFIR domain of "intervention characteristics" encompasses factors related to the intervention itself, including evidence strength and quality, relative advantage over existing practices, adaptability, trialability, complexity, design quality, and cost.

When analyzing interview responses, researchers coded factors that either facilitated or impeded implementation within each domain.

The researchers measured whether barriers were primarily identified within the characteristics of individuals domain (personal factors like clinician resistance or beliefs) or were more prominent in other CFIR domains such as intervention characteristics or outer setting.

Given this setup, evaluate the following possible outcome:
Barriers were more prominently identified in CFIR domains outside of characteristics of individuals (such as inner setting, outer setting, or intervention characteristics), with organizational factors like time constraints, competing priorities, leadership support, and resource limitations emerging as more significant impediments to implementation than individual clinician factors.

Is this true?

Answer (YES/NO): NO